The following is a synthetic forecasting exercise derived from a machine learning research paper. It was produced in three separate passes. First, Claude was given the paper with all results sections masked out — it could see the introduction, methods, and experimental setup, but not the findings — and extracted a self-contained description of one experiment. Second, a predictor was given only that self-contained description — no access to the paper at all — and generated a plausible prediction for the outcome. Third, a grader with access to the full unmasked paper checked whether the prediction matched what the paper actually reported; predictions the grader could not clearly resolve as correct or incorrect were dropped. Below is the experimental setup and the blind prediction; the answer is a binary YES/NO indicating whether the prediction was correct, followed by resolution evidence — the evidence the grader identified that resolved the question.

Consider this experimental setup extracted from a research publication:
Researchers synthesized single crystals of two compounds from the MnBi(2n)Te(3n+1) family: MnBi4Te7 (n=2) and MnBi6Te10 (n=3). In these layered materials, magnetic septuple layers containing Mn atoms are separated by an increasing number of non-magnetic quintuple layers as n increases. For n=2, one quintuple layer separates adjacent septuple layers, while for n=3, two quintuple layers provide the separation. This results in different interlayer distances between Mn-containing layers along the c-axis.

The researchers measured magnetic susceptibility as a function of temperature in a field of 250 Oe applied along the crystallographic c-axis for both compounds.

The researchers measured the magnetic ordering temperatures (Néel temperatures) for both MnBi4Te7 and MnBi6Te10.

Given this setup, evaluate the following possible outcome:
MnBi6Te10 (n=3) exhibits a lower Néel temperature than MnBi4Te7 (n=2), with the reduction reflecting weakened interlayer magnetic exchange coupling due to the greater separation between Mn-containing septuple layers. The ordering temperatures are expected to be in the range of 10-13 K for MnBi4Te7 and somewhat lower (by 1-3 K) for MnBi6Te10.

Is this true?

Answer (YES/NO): YES